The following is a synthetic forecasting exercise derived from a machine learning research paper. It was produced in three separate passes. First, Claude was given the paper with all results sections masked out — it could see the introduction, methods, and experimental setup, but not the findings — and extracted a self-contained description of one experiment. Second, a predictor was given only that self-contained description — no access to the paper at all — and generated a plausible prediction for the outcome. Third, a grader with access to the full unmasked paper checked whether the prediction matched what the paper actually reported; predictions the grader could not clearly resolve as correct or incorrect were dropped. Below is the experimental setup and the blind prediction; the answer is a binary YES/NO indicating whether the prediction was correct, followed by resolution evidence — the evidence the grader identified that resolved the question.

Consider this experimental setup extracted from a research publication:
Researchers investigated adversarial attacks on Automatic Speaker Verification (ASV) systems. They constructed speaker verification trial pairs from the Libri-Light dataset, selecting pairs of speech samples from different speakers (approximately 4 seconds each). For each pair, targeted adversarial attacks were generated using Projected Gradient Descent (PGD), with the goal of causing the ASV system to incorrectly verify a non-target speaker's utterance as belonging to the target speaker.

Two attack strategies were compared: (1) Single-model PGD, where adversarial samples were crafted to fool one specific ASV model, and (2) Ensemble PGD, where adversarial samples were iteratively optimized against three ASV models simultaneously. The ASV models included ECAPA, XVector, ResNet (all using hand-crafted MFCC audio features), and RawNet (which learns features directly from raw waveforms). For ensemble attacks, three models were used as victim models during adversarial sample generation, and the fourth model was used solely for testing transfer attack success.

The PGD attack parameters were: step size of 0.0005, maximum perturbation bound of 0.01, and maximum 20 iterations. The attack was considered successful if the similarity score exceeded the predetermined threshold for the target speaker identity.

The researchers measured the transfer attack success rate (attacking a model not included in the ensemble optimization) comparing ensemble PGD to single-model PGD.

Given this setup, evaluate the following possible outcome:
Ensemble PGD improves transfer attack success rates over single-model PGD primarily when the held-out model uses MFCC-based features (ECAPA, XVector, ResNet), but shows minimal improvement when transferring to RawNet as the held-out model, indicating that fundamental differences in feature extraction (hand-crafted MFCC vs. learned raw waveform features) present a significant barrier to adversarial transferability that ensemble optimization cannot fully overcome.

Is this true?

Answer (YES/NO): NO